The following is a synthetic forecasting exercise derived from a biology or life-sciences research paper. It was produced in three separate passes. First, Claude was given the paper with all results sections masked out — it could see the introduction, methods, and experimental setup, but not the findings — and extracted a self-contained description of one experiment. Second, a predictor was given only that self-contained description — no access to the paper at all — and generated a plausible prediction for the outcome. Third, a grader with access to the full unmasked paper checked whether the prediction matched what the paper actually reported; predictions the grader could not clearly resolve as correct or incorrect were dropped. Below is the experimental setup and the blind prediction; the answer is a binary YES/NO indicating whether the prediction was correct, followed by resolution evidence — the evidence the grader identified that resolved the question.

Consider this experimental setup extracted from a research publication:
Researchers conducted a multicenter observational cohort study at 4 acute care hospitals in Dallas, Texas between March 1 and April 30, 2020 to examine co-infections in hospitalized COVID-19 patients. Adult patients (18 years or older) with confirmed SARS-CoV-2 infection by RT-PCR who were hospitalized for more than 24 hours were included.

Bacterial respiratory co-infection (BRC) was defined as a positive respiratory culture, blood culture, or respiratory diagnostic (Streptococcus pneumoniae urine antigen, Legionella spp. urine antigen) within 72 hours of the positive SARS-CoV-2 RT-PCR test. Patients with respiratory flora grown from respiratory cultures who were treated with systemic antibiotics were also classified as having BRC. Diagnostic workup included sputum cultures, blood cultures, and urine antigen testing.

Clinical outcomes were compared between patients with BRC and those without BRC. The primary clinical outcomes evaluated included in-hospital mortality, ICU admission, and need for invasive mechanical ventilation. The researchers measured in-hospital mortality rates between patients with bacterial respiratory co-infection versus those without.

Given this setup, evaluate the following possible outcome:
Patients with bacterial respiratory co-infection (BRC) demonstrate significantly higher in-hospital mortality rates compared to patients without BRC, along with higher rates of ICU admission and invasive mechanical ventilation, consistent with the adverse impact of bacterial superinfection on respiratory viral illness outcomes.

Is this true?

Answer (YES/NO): YES